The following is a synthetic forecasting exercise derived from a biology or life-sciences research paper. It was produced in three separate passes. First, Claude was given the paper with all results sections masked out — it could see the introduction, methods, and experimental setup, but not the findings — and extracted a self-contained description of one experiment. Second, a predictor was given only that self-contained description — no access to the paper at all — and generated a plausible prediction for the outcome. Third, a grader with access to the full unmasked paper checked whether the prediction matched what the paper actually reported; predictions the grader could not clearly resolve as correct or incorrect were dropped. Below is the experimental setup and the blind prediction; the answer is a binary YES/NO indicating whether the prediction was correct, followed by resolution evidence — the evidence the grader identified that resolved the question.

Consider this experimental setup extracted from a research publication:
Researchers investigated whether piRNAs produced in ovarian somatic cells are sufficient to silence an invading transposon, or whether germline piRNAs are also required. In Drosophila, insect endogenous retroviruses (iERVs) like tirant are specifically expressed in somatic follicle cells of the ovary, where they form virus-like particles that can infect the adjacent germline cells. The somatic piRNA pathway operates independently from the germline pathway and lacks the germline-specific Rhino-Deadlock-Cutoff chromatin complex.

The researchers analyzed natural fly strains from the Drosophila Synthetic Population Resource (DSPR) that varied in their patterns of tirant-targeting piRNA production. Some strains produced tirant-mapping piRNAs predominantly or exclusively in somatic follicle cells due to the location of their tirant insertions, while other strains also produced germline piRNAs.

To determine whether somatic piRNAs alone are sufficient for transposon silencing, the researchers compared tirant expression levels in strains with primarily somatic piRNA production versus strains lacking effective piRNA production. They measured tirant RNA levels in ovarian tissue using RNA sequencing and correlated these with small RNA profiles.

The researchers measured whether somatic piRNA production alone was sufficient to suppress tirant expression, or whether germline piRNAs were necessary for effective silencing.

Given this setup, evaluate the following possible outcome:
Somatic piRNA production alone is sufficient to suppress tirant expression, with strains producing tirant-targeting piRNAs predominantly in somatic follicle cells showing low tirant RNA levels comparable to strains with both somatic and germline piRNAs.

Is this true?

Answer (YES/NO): YES